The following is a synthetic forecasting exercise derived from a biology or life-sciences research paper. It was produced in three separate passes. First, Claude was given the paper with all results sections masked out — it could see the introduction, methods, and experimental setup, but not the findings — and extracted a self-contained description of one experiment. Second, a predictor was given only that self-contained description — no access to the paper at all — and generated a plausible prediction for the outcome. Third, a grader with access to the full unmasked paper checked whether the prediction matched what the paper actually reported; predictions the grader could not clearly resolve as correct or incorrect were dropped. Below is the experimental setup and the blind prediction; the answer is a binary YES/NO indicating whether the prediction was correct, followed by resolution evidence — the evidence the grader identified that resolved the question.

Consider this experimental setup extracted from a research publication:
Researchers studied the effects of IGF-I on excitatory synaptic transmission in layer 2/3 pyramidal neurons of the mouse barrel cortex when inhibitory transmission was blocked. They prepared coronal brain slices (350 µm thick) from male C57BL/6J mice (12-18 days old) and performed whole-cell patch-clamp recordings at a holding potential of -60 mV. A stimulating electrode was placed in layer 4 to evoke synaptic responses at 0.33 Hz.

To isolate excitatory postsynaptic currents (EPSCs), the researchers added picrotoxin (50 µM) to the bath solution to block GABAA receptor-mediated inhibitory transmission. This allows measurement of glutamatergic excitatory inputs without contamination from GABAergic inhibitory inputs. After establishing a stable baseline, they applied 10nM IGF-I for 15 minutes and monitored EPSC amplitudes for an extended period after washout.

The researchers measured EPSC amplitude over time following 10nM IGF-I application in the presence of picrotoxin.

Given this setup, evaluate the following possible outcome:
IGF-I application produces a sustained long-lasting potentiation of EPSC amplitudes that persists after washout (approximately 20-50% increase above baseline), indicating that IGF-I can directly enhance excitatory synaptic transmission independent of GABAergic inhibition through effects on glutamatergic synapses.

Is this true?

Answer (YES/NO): NO